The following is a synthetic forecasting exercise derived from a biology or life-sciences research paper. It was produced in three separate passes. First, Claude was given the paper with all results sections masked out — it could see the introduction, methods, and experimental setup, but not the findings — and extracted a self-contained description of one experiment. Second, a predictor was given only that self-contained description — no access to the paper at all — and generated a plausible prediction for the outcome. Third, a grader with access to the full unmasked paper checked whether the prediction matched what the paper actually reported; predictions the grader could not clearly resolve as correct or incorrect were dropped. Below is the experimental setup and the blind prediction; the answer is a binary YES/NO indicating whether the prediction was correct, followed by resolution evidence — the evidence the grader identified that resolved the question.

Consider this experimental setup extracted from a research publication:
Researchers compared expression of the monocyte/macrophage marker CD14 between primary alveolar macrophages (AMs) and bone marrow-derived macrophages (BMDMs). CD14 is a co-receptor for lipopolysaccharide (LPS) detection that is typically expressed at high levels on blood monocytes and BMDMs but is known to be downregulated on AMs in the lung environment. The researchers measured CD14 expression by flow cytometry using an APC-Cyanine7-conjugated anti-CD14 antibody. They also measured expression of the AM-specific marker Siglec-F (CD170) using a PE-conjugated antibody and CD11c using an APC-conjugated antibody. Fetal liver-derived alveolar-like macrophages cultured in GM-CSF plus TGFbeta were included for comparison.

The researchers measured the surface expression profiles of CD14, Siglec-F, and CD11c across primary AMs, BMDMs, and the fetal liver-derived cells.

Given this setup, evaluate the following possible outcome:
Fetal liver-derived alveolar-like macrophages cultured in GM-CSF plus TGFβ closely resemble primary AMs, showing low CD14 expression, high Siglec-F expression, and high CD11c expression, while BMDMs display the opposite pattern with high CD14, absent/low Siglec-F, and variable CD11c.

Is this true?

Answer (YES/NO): NO